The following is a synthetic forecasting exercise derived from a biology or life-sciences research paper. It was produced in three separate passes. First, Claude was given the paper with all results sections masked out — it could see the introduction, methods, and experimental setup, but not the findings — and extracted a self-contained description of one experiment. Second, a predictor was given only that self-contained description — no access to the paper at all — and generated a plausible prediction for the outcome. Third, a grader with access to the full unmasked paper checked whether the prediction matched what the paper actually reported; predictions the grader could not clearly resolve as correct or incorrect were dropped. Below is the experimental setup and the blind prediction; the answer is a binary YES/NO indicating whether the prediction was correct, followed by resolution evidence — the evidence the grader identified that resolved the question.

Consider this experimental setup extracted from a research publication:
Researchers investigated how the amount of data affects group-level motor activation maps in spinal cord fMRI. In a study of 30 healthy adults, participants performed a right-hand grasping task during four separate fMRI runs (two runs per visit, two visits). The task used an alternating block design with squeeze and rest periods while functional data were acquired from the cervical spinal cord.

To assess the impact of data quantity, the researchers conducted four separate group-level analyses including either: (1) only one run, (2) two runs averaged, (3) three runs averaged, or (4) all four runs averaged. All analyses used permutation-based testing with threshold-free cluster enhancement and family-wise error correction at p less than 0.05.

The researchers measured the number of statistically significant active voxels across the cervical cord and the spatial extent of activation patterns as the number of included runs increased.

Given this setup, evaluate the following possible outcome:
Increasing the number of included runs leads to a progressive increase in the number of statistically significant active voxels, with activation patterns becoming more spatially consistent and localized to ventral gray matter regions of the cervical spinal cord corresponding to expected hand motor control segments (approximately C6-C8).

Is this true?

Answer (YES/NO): NO